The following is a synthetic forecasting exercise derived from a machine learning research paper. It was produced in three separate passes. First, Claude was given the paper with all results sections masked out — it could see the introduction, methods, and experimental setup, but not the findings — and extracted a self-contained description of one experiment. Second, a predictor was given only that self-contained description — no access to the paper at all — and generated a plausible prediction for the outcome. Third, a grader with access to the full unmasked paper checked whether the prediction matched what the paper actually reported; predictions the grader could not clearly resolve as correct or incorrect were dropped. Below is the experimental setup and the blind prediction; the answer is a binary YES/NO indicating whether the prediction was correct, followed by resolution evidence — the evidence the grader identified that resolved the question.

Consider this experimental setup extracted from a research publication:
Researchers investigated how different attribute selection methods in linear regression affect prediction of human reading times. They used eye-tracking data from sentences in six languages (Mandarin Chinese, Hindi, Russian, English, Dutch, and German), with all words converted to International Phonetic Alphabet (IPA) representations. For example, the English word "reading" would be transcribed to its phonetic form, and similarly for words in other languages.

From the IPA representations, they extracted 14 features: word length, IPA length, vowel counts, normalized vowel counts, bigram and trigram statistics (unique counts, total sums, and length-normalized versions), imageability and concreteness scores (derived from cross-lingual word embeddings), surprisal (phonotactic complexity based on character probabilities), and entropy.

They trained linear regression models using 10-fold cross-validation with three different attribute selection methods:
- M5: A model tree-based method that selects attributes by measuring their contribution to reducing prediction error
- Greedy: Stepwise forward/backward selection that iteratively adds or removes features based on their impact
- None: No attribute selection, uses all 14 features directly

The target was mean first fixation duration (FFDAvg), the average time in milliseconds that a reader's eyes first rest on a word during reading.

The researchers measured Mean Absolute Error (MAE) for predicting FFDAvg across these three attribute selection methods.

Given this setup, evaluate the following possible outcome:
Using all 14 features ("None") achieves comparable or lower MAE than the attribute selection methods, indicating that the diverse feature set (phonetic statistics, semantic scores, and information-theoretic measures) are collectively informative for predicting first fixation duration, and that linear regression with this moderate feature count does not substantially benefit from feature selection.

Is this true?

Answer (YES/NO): YES